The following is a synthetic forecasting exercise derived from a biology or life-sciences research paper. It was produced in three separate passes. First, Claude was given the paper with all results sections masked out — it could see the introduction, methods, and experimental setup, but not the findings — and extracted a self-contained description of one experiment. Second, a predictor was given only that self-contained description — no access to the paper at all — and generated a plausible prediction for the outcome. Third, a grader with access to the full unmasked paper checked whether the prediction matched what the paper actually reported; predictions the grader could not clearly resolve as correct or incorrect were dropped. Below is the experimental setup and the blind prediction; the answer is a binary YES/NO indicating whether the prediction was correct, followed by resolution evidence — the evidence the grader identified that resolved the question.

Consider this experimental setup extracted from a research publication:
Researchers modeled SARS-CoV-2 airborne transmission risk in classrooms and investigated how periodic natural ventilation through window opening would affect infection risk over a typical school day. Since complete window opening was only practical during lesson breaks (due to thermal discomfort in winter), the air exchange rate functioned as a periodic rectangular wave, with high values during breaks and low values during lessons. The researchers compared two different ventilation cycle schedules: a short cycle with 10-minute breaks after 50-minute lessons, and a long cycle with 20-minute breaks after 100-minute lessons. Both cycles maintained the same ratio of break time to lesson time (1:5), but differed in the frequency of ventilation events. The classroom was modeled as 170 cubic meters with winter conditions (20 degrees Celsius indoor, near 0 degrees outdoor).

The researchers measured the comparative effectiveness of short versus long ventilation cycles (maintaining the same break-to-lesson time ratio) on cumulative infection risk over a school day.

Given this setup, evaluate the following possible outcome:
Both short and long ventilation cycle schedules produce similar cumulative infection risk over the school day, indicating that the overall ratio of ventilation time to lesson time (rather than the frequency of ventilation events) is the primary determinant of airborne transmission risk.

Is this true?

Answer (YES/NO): NO